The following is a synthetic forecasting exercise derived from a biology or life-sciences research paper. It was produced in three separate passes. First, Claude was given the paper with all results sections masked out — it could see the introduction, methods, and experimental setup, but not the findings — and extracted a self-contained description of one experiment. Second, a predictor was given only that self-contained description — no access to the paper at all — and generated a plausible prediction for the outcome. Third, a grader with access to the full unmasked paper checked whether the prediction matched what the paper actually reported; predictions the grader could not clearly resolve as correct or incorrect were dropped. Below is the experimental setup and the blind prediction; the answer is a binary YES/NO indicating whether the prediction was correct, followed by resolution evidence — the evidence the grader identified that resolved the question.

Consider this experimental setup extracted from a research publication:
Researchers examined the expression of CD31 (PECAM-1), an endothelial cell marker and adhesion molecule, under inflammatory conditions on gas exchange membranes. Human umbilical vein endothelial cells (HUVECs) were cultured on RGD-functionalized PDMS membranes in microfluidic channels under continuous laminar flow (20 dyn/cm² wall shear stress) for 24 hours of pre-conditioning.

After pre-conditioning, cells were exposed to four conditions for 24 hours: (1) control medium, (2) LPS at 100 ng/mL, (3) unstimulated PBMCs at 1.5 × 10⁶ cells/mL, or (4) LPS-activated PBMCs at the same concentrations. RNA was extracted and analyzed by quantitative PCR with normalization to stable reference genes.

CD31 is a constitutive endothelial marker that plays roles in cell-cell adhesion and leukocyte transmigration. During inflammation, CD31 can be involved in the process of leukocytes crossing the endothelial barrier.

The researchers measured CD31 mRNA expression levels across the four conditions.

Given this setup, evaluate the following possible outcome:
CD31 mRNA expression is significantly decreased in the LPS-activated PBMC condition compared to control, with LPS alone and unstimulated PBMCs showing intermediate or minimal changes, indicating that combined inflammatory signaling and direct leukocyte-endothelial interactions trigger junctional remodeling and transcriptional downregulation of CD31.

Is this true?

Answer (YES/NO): YES